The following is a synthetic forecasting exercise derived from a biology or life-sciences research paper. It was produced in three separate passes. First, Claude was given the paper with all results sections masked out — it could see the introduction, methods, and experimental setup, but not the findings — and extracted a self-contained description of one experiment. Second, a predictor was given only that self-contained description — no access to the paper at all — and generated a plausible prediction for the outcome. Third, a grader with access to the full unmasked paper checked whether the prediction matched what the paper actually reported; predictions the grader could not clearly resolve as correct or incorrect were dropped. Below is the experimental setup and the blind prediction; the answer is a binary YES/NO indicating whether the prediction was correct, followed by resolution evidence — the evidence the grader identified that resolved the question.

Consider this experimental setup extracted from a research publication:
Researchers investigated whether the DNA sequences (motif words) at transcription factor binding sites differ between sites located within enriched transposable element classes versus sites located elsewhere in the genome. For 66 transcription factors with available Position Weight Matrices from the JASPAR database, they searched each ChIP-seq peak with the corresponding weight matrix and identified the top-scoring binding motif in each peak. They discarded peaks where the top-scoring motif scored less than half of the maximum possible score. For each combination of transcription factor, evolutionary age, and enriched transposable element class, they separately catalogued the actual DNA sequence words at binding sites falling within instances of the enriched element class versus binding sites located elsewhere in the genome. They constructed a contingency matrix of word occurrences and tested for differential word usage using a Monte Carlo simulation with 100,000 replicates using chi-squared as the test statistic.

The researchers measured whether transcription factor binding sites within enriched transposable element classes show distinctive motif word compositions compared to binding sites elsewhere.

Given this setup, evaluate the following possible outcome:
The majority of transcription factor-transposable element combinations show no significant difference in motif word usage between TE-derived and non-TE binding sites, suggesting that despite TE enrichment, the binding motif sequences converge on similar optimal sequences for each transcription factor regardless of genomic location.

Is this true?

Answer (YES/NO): NO